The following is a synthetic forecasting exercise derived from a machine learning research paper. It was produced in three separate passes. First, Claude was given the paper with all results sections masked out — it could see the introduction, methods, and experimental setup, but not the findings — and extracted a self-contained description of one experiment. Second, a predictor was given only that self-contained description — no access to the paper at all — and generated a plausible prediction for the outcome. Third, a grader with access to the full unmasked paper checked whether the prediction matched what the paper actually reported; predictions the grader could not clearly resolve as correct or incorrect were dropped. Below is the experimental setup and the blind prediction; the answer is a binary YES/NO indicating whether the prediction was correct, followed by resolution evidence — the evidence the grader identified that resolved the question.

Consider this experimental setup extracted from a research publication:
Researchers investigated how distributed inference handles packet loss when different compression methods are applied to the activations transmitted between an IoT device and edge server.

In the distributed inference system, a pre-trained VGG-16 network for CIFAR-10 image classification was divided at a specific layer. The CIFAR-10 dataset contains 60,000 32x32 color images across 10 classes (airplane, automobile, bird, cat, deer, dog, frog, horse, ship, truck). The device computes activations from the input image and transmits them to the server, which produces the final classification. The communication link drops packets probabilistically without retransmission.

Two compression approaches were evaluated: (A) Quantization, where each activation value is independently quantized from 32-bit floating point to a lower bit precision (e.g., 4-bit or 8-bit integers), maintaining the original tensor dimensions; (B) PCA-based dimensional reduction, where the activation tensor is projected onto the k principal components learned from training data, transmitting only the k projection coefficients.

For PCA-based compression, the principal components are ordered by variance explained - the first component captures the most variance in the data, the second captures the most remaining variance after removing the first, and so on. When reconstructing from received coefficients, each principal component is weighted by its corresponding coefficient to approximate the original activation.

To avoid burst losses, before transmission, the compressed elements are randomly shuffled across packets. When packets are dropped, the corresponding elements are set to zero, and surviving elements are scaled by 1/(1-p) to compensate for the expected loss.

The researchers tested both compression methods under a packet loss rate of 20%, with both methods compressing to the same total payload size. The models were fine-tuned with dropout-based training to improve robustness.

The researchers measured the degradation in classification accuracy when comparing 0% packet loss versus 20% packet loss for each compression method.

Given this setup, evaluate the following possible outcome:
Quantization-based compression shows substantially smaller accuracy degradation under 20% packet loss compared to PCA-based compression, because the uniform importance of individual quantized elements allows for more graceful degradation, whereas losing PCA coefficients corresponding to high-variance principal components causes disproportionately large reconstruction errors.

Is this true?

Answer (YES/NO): YES